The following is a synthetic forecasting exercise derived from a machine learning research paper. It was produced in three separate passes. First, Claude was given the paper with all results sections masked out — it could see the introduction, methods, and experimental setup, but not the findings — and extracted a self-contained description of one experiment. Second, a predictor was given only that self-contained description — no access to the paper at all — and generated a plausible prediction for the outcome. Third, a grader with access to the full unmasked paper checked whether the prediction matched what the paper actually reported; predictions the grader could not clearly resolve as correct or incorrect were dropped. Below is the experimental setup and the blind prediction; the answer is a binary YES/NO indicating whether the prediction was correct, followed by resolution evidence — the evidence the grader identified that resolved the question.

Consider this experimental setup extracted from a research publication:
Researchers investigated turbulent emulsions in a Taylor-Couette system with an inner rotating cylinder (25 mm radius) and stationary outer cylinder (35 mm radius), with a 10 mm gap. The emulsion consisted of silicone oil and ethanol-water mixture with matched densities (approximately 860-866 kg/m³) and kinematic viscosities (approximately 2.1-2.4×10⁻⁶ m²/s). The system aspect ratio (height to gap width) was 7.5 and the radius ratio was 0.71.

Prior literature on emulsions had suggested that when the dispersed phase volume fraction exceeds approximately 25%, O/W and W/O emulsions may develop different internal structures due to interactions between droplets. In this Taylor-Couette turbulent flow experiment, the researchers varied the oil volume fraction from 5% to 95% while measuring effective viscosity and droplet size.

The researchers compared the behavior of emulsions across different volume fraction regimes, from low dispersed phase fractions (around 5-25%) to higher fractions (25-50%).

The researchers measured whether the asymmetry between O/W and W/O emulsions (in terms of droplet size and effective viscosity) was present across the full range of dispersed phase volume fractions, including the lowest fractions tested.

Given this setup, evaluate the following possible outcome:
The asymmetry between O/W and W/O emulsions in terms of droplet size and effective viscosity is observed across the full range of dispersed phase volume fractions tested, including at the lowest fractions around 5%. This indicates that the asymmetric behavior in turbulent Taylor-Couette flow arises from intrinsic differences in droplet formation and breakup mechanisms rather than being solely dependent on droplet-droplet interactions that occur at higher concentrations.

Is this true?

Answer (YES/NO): NO